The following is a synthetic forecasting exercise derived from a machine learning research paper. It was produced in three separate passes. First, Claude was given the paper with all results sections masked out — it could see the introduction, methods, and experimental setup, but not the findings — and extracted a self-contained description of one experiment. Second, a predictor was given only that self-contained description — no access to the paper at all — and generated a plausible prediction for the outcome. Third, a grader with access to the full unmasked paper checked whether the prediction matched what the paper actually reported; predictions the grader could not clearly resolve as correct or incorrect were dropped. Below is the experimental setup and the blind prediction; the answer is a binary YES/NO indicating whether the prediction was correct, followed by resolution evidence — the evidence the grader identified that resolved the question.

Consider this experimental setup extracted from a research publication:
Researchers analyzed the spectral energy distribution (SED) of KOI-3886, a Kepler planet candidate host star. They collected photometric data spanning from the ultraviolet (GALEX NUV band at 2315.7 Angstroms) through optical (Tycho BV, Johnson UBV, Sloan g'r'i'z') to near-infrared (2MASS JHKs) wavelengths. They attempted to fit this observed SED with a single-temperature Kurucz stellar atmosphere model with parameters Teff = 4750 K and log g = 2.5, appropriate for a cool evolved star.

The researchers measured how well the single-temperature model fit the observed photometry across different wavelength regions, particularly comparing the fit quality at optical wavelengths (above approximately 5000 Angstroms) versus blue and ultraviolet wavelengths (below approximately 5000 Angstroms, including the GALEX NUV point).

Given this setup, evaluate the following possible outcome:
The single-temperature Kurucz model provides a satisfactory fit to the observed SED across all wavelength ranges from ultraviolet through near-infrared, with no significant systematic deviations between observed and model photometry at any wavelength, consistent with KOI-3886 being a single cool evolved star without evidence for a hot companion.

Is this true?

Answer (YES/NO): NO